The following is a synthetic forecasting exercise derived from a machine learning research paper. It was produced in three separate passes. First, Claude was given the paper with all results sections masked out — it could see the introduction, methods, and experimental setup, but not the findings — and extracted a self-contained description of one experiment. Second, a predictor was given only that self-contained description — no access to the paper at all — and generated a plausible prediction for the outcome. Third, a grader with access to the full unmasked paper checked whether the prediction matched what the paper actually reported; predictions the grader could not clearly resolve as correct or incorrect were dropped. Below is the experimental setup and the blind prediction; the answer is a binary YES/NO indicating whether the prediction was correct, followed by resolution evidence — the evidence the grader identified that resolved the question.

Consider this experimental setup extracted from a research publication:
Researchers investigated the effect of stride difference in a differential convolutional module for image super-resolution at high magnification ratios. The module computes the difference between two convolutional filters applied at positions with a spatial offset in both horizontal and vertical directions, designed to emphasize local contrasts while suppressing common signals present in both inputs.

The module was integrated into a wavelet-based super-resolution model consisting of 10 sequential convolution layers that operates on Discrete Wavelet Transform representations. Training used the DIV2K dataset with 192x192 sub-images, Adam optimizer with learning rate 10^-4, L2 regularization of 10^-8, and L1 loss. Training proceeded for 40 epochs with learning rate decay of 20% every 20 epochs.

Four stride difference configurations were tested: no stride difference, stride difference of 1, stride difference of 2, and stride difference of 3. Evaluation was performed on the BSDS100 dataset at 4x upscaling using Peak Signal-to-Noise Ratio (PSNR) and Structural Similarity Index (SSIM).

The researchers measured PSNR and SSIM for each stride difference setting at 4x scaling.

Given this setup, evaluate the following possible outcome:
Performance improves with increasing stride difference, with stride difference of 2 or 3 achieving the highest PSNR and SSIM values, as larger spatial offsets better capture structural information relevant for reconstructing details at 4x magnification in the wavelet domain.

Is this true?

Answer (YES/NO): NO